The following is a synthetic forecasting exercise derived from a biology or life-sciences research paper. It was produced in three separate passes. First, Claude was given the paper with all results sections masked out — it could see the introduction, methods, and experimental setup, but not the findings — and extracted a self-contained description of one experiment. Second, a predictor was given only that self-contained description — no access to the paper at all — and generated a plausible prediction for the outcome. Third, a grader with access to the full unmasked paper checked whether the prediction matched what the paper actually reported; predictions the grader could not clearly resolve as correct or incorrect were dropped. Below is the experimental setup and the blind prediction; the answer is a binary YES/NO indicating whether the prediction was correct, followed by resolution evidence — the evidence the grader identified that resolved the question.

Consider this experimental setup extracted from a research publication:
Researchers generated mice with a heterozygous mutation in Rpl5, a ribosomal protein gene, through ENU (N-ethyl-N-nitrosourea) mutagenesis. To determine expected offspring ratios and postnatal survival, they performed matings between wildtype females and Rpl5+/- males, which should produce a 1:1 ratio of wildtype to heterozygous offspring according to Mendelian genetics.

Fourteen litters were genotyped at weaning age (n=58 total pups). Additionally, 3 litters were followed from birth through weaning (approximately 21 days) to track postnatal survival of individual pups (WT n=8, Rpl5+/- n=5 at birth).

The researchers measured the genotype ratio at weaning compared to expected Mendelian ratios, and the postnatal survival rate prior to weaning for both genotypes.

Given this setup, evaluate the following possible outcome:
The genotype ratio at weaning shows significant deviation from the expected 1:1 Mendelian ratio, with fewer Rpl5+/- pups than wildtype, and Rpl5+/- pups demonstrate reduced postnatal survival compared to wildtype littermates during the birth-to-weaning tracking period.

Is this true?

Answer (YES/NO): YES